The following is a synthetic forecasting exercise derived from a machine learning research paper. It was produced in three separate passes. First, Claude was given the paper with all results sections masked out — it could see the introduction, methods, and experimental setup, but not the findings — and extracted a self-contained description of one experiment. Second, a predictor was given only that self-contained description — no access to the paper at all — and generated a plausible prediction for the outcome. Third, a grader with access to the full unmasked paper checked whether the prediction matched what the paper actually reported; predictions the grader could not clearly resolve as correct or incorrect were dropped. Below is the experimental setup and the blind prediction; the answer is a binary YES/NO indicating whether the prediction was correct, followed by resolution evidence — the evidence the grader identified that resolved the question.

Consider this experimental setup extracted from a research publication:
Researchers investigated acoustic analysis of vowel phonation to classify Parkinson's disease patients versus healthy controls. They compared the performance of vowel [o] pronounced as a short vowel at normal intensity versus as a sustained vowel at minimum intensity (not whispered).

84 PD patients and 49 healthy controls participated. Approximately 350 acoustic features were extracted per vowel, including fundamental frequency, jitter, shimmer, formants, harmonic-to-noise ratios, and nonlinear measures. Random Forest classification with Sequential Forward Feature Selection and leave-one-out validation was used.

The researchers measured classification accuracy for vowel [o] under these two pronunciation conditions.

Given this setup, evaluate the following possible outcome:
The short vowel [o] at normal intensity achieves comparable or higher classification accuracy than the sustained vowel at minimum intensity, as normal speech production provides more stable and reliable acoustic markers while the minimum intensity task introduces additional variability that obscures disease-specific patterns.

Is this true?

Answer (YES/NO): YES